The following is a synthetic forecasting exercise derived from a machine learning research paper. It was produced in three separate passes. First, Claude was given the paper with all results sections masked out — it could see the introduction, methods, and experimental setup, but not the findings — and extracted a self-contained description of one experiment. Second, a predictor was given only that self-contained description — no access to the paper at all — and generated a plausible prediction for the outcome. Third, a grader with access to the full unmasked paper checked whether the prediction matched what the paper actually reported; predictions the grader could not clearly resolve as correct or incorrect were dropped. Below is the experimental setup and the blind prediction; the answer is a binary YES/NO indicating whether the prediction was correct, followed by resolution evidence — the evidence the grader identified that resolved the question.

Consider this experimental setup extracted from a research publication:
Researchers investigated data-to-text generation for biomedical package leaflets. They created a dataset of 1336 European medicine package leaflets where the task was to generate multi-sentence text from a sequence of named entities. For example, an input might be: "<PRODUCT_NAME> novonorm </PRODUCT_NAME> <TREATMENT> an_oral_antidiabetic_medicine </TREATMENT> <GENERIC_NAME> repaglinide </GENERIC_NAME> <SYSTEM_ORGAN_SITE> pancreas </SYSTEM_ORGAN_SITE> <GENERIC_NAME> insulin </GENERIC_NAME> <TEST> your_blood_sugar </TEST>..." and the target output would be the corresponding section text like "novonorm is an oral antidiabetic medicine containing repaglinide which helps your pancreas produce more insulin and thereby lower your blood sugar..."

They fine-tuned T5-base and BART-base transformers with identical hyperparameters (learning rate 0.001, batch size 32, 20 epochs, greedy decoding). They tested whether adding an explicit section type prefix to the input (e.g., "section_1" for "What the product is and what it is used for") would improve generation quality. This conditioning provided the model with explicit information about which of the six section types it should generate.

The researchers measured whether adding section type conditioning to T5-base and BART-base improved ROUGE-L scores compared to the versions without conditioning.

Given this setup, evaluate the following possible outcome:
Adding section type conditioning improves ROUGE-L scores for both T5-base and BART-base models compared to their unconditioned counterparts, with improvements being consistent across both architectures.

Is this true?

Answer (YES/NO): NO